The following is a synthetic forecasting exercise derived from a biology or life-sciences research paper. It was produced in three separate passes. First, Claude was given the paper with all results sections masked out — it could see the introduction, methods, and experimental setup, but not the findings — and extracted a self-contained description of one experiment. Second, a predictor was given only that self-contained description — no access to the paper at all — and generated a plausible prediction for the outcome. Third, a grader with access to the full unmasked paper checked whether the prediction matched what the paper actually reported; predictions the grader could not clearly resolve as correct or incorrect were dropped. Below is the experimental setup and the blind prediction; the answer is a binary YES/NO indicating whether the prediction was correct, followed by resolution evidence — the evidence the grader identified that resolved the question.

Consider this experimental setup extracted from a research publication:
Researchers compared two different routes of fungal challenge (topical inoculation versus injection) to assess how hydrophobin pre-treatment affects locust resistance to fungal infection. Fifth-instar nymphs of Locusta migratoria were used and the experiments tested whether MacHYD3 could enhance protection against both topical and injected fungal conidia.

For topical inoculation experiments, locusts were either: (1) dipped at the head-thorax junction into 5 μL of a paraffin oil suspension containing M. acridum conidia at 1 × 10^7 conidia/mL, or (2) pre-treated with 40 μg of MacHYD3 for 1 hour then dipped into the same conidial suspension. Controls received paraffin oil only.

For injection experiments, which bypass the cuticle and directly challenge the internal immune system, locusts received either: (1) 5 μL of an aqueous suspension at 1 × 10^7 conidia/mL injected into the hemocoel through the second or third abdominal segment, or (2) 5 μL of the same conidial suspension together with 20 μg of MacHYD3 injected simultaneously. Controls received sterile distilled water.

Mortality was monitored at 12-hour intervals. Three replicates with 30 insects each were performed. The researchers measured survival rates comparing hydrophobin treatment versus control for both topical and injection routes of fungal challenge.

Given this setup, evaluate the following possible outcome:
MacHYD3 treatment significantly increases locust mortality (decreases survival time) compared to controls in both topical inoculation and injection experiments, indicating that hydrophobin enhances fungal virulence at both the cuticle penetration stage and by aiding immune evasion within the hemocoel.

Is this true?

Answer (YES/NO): NO